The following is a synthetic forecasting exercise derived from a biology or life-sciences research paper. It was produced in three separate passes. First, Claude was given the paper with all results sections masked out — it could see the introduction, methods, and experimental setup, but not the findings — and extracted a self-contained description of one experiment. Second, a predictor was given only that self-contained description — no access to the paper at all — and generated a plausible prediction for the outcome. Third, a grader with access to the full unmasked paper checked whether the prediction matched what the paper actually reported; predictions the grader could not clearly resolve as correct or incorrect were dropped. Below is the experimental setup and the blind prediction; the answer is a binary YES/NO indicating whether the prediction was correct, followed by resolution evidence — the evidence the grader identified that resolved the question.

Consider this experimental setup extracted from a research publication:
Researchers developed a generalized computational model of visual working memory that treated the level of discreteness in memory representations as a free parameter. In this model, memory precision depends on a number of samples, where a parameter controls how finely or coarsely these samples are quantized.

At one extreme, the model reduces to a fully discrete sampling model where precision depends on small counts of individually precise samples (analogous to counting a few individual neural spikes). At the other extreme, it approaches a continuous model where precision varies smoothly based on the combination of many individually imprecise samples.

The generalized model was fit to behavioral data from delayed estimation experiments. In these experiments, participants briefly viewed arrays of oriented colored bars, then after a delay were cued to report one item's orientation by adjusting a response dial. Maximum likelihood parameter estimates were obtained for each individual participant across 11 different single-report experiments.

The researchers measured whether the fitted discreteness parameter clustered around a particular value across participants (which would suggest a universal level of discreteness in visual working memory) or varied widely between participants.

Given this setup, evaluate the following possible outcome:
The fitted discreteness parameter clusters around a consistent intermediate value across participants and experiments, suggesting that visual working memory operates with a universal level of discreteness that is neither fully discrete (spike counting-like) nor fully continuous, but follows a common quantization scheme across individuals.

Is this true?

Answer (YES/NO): NO